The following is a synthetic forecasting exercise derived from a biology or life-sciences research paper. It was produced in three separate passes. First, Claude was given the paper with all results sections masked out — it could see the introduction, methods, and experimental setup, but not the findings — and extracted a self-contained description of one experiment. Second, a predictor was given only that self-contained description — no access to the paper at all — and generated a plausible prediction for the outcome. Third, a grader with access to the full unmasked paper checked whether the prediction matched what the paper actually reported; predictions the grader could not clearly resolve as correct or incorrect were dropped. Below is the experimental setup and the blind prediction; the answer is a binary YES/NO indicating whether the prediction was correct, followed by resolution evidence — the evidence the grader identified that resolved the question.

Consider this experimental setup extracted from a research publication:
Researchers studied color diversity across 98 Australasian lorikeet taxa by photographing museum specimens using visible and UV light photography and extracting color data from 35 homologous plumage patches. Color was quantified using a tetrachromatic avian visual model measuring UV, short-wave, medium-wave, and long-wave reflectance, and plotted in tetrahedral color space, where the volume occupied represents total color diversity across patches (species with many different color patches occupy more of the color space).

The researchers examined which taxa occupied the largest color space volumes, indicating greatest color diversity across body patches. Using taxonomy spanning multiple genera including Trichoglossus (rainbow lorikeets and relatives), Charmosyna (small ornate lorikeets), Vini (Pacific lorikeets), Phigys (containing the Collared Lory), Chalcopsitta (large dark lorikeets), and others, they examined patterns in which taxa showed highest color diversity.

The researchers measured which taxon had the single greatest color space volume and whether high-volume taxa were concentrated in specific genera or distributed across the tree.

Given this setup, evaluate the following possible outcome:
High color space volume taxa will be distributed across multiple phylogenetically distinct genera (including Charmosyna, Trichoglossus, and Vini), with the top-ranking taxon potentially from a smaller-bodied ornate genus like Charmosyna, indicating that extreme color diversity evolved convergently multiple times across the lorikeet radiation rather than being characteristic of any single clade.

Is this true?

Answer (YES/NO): NO